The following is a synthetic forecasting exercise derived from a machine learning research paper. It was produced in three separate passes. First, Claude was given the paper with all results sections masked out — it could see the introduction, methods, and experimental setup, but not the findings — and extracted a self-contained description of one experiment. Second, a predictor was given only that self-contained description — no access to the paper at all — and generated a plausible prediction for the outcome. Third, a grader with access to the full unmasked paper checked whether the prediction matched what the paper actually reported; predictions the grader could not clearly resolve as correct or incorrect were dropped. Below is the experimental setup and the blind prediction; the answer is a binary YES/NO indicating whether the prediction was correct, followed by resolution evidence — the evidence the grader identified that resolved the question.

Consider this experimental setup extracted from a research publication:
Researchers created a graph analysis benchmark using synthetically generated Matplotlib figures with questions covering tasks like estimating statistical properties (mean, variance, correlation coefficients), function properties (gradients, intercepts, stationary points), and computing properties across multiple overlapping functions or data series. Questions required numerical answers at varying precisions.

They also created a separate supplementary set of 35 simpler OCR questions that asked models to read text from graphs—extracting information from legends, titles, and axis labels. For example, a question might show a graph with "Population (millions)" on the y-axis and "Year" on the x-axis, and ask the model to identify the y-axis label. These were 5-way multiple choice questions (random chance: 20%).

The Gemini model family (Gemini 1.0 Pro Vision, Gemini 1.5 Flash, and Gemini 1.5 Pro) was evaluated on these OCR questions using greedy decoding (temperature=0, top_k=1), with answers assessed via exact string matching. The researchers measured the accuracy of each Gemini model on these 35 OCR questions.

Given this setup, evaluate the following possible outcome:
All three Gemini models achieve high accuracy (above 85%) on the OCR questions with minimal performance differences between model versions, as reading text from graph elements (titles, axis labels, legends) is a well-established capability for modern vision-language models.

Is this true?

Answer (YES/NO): YES